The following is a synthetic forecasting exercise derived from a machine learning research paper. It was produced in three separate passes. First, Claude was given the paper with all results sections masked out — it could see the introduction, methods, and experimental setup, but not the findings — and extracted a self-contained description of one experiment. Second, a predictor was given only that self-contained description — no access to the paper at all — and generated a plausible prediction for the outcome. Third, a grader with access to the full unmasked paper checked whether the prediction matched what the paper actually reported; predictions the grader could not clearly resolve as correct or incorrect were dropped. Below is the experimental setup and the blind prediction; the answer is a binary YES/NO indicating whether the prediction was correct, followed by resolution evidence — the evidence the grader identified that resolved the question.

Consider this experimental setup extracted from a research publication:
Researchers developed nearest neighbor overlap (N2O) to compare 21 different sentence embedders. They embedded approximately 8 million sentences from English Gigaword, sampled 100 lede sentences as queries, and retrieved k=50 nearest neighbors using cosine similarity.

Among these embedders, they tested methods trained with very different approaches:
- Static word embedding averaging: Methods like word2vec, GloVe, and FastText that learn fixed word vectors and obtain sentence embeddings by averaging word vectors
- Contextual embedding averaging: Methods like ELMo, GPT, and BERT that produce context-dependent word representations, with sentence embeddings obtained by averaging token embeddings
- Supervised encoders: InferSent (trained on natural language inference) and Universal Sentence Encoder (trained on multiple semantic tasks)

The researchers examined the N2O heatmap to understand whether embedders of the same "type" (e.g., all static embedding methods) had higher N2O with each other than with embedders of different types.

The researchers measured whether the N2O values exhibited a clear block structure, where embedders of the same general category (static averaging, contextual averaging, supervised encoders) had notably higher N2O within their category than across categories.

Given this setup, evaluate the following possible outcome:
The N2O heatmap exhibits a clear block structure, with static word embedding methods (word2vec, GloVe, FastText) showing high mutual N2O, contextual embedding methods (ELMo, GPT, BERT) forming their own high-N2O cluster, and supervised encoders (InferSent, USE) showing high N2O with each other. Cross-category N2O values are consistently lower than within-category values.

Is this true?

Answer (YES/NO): NO